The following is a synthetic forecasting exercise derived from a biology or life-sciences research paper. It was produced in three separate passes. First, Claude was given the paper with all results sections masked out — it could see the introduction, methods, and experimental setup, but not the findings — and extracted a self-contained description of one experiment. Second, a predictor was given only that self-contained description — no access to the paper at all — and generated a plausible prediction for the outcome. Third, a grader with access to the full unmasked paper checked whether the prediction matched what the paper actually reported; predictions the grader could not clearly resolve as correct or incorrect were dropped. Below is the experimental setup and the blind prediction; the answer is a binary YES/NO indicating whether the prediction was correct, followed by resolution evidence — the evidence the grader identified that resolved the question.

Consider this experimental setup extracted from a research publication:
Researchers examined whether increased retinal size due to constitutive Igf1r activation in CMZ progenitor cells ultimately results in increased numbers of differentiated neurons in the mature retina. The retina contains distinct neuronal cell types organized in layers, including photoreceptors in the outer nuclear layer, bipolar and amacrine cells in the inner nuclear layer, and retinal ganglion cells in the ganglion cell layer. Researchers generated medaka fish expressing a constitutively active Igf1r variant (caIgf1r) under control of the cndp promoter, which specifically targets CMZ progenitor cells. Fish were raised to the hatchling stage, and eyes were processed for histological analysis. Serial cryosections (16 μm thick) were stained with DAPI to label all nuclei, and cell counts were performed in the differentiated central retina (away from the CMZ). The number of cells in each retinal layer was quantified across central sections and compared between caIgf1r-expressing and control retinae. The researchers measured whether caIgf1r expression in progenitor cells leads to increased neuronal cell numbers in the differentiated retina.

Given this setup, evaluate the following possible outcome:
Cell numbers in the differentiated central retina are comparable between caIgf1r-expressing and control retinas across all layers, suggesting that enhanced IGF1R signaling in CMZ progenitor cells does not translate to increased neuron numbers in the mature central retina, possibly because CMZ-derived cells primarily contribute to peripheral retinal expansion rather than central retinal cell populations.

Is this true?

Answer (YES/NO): NO